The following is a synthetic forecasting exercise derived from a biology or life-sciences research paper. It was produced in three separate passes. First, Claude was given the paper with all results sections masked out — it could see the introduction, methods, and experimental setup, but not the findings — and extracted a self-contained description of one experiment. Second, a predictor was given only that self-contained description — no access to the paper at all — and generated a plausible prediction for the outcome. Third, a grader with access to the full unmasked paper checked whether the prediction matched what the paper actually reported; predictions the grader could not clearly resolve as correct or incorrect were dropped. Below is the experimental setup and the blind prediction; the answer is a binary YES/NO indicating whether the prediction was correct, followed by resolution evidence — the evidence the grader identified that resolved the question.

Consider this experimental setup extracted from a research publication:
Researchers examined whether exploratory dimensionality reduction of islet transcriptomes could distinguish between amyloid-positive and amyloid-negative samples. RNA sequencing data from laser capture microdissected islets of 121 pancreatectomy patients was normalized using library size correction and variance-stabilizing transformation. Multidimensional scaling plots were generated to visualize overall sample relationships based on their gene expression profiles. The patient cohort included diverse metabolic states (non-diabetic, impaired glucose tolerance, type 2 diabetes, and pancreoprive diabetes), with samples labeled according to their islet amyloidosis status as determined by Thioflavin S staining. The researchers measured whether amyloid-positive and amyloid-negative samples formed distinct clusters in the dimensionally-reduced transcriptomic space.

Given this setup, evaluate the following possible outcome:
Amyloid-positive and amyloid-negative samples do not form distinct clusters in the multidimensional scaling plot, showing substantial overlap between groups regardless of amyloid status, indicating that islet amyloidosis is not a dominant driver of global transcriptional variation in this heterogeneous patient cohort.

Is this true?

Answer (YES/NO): YES